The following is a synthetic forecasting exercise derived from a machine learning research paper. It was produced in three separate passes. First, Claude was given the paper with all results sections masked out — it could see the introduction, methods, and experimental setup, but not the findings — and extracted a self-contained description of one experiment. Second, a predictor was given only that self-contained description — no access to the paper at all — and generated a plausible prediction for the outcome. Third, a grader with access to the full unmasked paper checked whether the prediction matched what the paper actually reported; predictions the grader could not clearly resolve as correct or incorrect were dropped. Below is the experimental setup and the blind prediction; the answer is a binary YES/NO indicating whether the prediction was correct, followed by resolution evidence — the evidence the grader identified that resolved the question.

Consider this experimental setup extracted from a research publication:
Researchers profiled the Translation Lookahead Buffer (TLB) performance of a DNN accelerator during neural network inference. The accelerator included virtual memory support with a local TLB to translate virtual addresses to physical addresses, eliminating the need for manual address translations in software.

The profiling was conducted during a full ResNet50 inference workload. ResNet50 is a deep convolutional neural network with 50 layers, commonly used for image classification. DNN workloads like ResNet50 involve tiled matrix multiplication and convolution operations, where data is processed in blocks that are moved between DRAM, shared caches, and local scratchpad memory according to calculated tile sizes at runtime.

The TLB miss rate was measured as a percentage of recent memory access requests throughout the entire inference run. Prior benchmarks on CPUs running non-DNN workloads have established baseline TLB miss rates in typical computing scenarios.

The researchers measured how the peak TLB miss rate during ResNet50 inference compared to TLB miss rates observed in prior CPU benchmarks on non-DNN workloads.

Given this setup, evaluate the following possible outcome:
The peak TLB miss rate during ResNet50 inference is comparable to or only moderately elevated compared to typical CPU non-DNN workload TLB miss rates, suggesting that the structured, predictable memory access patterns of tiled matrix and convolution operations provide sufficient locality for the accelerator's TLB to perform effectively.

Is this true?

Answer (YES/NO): NO